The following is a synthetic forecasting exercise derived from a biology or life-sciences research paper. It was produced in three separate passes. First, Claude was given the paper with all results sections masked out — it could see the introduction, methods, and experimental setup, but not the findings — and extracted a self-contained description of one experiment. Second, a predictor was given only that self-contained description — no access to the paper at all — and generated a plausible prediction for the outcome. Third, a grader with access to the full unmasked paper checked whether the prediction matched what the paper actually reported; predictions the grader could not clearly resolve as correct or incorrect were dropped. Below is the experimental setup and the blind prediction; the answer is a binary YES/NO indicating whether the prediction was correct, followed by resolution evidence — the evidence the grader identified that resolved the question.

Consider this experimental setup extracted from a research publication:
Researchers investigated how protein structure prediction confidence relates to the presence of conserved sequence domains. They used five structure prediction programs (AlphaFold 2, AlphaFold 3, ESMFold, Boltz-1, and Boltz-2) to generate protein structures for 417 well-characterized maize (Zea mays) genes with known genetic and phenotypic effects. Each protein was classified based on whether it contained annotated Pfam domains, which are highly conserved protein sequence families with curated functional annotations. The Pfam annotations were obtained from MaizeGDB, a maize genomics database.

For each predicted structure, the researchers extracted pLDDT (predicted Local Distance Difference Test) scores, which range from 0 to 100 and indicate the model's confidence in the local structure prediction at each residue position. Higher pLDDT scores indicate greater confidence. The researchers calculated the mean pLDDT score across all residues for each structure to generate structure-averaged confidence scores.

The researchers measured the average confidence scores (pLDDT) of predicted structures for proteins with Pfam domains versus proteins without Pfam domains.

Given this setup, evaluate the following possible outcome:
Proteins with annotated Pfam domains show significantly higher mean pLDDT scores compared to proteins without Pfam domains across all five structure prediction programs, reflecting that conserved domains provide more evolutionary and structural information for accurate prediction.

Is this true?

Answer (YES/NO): YES